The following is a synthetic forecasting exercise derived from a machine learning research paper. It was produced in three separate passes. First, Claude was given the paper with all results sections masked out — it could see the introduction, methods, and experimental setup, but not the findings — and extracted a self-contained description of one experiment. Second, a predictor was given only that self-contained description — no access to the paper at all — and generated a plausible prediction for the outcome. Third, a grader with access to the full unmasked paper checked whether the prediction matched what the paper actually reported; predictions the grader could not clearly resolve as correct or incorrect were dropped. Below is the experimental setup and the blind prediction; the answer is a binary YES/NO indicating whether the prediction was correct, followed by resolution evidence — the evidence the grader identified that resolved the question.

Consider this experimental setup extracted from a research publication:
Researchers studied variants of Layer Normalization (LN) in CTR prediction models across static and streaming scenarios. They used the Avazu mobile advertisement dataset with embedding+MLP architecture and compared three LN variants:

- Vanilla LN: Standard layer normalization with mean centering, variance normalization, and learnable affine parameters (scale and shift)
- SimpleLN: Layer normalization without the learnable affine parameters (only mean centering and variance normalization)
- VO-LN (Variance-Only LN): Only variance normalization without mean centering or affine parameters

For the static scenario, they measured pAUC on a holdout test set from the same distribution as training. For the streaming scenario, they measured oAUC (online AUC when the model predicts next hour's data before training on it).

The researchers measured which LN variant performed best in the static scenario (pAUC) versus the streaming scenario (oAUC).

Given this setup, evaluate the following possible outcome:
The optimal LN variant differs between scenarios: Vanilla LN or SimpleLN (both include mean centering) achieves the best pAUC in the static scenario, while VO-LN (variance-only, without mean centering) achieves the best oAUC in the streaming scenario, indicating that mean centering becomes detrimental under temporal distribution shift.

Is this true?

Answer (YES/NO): YES